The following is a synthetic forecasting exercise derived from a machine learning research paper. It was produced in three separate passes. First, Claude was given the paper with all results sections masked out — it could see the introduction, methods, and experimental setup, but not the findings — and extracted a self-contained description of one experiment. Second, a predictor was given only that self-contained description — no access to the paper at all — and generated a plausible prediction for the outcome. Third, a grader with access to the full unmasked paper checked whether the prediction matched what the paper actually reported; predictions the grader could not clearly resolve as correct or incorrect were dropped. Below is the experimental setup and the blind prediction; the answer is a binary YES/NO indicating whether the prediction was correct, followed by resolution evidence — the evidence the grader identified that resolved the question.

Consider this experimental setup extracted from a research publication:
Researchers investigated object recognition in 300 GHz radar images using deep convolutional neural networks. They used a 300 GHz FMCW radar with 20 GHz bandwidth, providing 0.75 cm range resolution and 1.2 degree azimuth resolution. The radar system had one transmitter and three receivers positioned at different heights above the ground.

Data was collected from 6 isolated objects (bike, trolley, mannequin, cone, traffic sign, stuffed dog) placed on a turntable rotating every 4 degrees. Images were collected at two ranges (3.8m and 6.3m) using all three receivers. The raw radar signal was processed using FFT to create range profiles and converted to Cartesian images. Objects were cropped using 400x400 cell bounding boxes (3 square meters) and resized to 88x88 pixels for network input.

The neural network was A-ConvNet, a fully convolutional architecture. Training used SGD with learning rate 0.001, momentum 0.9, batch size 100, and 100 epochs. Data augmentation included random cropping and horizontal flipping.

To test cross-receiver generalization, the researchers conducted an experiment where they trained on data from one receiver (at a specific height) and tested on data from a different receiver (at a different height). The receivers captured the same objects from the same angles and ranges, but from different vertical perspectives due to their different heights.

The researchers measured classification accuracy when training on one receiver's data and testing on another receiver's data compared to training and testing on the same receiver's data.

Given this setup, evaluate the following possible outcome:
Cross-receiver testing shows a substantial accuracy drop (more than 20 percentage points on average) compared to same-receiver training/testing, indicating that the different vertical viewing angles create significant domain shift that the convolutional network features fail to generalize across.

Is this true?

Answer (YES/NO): NO